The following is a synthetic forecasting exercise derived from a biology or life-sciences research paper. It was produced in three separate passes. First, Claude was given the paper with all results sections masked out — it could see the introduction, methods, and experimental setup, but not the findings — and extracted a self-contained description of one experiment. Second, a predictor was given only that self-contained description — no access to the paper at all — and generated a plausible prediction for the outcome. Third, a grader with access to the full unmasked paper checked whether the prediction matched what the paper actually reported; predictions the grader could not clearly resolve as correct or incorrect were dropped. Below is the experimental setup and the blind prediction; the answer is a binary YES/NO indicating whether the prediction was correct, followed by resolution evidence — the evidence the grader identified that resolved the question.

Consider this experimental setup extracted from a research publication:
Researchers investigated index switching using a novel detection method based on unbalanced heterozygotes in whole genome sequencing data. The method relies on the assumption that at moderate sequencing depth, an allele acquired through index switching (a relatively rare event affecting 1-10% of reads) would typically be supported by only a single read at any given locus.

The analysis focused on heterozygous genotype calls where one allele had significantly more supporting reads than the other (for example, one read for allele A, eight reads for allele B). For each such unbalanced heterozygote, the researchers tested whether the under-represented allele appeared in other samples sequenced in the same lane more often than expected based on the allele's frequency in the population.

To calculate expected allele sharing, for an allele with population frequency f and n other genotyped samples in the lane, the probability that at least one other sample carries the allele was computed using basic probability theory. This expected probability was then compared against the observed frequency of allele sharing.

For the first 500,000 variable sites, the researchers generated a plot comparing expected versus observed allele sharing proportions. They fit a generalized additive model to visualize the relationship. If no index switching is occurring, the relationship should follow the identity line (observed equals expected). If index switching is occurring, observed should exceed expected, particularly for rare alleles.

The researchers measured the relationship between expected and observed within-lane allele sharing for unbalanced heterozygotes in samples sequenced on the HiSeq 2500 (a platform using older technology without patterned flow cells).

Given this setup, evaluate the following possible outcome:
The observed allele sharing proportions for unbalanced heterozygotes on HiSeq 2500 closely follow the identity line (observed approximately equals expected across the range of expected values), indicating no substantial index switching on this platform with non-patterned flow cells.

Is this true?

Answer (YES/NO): YES